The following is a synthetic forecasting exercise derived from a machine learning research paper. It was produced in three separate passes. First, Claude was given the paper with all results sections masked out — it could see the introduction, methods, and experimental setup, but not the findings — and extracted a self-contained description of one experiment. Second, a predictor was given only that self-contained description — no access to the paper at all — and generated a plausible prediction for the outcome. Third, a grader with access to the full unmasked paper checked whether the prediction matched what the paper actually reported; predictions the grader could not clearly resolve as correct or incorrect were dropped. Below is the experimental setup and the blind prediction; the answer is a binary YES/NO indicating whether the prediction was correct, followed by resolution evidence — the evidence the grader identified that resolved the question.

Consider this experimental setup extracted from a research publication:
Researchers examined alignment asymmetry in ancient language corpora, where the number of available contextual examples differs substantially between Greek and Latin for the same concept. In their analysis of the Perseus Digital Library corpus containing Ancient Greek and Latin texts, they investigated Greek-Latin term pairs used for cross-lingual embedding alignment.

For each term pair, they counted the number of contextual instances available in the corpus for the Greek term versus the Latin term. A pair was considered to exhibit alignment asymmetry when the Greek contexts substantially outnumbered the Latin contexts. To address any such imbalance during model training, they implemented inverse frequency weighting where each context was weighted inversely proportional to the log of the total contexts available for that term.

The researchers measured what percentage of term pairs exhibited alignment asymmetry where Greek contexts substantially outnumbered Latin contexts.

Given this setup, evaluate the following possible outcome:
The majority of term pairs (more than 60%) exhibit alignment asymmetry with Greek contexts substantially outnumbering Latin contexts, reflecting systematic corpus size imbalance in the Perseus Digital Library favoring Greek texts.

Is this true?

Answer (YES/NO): YES